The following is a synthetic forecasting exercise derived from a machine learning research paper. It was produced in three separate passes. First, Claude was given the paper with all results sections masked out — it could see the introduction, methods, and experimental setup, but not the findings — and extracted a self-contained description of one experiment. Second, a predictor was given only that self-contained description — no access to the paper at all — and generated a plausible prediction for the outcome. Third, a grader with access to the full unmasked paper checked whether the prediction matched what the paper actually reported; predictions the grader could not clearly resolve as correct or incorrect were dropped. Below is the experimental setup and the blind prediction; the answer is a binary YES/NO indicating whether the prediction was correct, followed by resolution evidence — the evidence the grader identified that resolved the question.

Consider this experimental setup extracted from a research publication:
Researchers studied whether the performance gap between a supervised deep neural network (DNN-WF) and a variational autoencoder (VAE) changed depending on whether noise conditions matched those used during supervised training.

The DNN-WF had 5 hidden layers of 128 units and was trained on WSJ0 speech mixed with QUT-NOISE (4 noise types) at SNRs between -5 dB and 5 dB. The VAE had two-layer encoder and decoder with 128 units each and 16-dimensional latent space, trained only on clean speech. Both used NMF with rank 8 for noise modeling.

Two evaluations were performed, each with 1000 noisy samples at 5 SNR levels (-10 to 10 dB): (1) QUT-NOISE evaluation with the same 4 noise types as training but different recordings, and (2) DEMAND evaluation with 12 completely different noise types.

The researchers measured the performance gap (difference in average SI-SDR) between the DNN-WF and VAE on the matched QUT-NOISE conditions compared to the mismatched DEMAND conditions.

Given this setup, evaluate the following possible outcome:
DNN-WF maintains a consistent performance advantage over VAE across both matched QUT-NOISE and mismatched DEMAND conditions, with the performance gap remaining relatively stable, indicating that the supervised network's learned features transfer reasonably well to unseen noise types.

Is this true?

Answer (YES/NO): NO